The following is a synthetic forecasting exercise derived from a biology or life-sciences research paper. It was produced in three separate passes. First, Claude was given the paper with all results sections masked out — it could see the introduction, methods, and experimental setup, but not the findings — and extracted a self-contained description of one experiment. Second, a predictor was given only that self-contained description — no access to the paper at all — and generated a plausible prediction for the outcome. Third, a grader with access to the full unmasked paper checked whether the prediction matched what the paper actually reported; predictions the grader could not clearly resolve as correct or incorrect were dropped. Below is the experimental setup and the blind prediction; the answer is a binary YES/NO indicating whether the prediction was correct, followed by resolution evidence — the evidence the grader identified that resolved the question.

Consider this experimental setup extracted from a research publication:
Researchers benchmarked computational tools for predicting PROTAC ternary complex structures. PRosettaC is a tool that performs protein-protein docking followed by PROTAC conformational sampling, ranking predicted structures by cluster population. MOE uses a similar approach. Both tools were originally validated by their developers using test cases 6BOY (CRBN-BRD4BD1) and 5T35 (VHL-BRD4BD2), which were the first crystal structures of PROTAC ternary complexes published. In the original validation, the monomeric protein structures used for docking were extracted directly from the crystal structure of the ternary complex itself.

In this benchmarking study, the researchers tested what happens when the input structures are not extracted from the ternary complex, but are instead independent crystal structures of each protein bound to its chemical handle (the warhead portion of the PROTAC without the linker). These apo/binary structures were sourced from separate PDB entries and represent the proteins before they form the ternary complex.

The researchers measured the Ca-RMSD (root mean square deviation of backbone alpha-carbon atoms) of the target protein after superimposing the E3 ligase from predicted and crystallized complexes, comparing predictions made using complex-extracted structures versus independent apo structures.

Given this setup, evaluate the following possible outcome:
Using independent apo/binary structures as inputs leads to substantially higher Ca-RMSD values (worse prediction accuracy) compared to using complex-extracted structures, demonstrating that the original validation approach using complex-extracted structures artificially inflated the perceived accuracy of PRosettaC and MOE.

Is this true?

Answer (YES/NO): YES